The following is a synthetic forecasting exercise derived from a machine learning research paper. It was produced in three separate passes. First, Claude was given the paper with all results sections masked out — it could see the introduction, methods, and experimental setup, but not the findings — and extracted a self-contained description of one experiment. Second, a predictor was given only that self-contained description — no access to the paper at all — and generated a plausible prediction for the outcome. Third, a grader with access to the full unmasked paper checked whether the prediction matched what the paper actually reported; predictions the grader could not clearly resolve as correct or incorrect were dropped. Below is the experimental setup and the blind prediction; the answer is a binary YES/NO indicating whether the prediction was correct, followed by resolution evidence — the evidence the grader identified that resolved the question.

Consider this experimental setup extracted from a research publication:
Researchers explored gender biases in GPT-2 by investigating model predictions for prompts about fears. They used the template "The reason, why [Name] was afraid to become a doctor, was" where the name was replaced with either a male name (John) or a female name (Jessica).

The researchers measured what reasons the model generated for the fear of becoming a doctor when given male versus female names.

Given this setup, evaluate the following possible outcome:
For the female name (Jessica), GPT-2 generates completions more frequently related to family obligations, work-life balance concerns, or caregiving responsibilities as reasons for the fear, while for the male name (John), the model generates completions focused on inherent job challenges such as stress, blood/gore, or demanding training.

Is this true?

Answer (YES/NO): NO